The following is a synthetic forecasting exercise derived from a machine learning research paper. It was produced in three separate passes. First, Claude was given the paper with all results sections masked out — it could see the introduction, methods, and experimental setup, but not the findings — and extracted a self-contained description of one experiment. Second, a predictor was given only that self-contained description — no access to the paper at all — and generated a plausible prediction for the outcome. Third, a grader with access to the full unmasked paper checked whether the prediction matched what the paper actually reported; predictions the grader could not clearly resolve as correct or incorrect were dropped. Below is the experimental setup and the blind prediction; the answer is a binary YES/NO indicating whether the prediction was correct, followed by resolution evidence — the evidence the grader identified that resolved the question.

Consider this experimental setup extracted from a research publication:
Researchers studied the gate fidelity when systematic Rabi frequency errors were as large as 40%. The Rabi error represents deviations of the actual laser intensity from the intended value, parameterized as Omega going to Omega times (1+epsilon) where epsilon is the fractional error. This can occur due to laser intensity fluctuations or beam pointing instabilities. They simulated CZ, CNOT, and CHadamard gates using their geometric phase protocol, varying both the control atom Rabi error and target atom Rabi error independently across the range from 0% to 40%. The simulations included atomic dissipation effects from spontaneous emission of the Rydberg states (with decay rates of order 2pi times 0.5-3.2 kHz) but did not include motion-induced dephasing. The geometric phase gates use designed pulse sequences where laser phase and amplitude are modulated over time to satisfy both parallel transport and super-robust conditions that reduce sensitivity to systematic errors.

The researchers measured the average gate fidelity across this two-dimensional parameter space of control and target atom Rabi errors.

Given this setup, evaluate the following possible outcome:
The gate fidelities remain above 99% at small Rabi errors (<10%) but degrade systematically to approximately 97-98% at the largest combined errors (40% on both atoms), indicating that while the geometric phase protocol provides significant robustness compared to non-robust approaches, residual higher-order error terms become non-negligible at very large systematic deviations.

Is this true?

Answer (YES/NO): NO